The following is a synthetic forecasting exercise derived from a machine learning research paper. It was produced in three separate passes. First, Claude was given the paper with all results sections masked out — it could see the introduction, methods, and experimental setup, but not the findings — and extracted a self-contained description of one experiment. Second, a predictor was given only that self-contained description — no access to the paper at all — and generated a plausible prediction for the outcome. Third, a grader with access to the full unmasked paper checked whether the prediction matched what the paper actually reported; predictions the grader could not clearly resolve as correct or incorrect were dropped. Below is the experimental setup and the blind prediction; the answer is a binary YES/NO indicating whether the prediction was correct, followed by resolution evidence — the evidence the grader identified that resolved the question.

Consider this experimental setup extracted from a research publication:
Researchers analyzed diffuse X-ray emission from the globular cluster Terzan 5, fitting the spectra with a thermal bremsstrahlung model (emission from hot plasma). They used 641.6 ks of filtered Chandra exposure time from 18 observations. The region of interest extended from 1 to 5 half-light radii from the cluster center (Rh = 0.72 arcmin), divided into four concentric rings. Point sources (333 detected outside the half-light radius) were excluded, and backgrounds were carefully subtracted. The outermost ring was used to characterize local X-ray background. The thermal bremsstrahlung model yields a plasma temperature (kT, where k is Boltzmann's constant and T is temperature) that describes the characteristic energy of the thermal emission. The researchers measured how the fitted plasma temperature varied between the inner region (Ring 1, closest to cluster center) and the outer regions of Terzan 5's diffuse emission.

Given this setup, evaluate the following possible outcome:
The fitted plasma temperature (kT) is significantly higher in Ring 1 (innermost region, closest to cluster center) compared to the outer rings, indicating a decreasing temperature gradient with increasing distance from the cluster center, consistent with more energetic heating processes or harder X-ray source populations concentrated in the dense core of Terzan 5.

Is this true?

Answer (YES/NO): YES